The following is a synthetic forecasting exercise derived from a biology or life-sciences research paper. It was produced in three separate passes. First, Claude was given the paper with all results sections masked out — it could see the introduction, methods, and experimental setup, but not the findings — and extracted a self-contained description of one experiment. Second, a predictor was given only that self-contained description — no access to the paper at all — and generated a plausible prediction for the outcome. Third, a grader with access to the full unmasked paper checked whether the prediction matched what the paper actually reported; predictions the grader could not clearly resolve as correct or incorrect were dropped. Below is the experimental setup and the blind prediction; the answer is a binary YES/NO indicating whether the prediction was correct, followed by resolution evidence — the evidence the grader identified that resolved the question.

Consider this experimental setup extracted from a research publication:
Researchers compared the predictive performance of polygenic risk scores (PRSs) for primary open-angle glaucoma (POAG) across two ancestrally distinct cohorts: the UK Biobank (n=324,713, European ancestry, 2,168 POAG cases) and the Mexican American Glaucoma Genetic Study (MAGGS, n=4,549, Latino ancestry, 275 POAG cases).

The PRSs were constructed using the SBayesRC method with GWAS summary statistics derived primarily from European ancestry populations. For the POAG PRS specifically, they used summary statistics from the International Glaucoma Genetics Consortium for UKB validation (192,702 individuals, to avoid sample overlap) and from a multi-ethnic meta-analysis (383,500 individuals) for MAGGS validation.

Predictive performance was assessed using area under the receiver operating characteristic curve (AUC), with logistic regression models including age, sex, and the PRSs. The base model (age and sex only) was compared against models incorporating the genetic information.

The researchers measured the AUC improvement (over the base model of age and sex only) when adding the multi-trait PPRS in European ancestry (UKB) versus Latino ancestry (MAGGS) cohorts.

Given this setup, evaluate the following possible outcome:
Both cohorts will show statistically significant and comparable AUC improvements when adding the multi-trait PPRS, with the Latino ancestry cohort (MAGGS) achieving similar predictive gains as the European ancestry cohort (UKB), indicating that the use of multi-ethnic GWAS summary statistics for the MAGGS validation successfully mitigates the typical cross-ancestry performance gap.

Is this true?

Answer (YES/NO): NO